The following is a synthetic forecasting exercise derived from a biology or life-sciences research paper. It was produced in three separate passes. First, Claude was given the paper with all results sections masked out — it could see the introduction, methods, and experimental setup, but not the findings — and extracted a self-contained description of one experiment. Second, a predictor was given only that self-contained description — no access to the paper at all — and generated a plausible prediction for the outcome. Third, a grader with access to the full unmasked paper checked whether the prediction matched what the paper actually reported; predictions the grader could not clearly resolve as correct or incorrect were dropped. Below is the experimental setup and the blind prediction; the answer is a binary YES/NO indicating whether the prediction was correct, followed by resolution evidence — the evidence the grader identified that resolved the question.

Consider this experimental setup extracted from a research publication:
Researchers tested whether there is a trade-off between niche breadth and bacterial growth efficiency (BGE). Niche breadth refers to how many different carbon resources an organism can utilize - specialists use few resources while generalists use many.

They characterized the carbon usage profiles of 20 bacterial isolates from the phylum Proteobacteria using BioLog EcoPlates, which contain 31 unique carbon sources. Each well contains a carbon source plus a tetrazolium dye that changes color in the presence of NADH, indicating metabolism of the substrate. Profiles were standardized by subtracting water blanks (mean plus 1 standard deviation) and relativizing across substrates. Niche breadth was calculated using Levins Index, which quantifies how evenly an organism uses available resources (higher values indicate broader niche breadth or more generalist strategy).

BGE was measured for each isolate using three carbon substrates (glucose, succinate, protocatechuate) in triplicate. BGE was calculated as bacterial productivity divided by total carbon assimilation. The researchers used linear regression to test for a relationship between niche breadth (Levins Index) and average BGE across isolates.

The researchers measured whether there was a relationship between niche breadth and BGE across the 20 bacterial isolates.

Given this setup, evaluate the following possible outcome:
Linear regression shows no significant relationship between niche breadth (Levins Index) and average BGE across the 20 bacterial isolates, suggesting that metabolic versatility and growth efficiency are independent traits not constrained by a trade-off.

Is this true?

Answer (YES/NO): YES